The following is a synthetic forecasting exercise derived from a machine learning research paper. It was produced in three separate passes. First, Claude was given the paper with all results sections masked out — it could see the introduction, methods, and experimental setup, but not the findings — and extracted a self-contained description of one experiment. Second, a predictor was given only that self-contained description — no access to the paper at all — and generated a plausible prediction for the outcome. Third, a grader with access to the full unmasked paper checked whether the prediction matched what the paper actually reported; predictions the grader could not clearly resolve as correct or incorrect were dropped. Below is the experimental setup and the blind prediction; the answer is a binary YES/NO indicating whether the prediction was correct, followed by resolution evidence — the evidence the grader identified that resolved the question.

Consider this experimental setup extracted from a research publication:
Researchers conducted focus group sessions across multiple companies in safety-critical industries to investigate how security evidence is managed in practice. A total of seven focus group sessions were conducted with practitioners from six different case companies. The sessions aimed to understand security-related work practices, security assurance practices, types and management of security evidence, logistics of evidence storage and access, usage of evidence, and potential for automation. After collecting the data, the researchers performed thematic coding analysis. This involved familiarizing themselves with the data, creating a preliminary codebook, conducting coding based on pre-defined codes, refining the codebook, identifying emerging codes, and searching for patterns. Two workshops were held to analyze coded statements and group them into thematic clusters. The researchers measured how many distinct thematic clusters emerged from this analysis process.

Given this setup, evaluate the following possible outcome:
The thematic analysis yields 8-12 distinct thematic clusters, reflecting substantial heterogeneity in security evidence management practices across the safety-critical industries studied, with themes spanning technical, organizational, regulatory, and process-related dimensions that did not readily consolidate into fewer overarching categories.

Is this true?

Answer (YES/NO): NO